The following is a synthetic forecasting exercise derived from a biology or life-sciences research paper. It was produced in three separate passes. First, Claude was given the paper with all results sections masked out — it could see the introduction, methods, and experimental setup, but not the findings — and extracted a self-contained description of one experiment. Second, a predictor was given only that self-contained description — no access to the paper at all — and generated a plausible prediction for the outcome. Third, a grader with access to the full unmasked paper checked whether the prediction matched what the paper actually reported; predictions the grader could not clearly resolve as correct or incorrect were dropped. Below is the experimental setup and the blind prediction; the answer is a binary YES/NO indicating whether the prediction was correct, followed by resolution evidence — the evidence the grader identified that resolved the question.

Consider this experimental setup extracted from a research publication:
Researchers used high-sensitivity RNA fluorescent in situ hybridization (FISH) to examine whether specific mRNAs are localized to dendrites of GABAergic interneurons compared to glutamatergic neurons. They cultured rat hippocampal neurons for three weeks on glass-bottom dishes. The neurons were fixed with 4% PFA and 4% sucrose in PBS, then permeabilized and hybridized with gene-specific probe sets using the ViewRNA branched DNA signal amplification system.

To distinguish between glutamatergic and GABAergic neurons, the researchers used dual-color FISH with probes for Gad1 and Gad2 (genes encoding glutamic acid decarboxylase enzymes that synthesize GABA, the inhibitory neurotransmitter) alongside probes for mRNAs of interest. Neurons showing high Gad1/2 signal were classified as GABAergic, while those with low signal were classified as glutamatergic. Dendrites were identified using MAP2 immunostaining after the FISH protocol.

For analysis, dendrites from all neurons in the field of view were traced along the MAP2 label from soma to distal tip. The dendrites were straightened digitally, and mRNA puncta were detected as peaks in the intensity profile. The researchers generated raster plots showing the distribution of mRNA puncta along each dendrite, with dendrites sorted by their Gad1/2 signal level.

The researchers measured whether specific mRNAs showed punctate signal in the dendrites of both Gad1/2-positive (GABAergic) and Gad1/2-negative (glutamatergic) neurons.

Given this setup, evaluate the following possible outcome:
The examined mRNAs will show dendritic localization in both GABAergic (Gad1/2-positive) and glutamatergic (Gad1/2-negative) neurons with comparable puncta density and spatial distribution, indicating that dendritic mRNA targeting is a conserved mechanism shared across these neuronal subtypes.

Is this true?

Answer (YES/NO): NO